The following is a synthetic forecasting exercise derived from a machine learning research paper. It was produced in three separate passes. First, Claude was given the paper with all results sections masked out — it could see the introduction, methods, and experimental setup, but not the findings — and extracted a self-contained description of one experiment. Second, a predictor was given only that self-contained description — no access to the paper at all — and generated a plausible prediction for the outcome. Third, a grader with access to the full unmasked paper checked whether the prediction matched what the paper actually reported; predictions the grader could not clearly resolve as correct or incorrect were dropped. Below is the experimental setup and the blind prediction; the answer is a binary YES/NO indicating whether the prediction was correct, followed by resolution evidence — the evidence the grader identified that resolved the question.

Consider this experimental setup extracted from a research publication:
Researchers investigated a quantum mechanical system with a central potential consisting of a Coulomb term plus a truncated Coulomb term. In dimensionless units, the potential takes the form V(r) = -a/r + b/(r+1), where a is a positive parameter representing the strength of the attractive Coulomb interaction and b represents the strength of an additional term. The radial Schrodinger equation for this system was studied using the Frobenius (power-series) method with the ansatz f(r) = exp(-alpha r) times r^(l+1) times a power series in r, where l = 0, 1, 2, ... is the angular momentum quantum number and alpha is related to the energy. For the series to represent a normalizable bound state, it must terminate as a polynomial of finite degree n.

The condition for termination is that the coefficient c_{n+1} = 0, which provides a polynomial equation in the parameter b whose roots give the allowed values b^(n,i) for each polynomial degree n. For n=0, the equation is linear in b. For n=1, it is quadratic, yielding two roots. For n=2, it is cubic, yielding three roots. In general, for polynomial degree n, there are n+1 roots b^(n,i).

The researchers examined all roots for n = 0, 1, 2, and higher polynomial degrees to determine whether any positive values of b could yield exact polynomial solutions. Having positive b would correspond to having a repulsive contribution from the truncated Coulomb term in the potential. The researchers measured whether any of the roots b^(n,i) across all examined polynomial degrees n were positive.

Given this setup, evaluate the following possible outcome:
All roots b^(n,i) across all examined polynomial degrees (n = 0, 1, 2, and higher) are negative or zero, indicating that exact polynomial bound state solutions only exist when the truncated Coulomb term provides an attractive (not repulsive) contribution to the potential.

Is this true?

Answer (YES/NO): YES